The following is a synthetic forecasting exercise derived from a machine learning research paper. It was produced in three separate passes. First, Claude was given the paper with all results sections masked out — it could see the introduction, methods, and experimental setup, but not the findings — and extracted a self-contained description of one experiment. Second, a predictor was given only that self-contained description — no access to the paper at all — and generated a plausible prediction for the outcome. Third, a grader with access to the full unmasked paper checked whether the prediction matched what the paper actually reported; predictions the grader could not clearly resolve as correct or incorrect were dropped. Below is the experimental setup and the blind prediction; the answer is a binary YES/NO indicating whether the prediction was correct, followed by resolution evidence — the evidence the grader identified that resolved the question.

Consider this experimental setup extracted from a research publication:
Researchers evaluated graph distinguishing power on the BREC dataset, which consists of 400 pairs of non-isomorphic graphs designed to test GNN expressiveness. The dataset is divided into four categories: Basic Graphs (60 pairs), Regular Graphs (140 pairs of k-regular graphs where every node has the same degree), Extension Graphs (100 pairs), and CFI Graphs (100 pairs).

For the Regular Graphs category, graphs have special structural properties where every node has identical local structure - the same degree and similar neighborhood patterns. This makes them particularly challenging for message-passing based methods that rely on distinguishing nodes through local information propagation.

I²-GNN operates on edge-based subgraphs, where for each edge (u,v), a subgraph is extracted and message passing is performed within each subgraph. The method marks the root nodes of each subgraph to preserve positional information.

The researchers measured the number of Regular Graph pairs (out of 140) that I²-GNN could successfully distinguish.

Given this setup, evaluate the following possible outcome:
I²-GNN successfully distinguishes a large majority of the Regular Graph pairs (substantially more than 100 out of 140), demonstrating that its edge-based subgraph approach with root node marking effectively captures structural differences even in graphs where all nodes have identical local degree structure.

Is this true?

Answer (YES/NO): NO